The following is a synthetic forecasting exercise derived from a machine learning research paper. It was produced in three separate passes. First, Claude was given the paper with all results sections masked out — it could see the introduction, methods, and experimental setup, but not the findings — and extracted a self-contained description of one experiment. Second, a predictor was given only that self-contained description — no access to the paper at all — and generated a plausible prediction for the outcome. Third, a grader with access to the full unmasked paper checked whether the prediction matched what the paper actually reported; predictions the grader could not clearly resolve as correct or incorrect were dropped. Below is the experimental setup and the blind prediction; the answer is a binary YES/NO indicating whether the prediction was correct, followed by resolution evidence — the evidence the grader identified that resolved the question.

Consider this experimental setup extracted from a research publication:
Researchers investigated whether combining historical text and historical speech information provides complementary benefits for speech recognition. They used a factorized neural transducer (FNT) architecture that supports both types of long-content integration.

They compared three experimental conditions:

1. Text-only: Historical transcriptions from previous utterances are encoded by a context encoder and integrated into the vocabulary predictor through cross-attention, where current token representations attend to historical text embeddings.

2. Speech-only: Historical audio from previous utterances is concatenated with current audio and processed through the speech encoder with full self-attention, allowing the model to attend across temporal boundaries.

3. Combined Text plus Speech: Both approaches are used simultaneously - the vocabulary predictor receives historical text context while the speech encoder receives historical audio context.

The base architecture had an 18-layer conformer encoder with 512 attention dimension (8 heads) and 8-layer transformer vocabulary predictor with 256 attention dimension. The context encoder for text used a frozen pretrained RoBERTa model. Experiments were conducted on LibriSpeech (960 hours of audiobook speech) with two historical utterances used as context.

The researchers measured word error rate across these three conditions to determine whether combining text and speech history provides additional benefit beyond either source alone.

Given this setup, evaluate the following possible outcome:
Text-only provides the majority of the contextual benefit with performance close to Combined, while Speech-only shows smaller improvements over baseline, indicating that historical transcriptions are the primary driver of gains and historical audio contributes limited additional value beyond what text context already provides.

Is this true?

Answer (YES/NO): YES